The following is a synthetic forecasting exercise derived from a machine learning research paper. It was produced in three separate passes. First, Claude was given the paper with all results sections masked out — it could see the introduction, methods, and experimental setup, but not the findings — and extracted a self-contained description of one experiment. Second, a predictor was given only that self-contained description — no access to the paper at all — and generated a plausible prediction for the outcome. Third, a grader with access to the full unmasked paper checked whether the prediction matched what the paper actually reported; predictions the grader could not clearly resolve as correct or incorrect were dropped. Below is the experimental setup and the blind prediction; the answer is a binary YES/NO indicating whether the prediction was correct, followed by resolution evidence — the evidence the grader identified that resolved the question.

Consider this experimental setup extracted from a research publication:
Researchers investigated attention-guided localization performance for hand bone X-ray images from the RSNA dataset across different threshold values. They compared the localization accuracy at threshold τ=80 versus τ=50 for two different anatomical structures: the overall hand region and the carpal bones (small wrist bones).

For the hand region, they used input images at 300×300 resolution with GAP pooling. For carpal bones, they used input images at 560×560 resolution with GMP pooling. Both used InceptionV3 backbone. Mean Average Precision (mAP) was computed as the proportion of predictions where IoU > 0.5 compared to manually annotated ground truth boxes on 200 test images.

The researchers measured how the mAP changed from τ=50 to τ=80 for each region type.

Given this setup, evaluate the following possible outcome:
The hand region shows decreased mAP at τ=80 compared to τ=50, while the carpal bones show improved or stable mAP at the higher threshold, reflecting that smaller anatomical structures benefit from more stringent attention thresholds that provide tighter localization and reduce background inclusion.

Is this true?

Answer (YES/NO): NO